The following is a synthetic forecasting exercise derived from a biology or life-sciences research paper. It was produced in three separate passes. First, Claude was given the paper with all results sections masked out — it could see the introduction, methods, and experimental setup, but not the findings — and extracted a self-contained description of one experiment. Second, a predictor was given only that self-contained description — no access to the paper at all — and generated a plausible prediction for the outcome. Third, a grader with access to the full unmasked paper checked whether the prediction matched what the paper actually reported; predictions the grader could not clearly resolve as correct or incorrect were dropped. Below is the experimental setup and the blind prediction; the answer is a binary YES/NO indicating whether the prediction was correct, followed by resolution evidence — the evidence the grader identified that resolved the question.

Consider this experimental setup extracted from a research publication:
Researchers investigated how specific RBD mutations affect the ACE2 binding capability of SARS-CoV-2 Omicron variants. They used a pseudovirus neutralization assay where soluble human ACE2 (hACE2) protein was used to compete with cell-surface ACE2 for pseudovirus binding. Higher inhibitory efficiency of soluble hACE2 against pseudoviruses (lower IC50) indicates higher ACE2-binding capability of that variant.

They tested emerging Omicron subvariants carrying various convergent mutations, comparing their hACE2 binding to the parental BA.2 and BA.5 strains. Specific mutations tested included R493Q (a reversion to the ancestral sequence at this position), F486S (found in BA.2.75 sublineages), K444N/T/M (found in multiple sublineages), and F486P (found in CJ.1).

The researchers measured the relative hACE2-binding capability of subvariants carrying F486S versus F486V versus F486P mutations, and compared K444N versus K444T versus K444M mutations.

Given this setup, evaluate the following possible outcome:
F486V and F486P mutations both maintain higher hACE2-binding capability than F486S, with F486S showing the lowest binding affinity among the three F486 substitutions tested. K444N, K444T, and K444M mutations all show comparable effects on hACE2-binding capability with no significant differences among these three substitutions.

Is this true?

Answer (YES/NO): NO